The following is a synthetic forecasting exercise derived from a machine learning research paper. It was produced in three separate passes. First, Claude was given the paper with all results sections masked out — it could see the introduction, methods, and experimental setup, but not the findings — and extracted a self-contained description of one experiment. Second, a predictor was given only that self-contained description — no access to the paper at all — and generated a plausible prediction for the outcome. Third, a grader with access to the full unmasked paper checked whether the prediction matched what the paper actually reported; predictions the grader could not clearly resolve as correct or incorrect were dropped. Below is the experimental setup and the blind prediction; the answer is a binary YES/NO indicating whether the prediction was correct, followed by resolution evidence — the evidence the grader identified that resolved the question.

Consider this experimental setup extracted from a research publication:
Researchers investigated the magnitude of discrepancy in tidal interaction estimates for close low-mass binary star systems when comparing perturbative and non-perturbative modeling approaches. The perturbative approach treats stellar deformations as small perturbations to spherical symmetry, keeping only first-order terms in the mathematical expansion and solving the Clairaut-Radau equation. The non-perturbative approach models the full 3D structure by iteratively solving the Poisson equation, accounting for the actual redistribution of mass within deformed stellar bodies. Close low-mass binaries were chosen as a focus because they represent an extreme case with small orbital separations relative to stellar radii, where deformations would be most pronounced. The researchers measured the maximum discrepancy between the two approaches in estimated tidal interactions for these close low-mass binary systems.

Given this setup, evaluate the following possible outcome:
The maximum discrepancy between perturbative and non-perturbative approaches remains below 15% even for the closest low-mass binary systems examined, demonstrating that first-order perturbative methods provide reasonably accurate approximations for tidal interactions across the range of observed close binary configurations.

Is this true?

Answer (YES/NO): NO